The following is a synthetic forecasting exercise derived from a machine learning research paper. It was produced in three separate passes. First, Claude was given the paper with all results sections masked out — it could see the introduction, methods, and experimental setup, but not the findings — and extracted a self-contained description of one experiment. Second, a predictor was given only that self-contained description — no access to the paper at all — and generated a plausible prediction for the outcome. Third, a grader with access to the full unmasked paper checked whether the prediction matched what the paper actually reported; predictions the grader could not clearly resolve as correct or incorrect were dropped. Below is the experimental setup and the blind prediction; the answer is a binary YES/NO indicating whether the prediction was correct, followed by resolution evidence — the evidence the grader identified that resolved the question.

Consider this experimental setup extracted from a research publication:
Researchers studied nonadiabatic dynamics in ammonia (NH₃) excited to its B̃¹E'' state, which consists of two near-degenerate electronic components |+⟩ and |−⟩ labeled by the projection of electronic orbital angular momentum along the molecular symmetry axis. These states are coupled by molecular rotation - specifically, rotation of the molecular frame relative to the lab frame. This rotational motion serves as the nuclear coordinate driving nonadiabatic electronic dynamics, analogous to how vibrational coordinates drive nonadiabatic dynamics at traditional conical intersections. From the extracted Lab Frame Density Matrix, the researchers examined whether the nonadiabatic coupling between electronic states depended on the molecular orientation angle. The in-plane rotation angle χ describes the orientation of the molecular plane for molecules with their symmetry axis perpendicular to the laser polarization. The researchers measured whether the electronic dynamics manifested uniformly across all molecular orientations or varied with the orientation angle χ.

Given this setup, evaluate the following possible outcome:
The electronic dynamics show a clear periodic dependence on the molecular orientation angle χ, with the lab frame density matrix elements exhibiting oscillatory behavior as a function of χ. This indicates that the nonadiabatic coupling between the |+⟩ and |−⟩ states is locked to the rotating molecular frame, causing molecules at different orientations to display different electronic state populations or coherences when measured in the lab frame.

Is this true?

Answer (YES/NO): YES